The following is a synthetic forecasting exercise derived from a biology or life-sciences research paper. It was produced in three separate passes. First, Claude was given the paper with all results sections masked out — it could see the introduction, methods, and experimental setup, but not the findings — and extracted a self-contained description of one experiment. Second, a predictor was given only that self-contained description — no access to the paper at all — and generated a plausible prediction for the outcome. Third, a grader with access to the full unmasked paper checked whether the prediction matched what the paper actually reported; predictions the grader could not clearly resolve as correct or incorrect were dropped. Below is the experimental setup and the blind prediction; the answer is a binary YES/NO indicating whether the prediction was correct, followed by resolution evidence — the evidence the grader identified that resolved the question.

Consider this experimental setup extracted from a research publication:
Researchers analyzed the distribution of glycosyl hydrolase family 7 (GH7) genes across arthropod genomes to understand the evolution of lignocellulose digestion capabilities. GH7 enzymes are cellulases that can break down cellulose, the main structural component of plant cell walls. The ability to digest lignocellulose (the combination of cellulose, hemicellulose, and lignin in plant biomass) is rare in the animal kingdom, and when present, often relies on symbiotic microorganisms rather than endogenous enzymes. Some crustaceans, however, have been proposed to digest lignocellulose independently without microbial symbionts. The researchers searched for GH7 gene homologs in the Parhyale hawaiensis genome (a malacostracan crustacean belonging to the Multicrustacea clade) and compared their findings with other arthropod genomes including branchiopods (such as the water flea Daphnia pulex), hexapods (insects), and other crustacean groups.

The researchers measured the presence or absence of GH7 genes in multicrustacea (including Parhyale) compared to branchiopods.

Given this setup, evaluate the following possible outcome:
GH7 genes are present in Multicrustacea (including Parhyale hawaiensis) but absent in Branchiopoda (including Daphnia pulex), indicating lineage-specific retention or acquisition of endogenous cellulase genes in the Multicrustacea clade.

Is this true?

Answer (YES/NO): NO